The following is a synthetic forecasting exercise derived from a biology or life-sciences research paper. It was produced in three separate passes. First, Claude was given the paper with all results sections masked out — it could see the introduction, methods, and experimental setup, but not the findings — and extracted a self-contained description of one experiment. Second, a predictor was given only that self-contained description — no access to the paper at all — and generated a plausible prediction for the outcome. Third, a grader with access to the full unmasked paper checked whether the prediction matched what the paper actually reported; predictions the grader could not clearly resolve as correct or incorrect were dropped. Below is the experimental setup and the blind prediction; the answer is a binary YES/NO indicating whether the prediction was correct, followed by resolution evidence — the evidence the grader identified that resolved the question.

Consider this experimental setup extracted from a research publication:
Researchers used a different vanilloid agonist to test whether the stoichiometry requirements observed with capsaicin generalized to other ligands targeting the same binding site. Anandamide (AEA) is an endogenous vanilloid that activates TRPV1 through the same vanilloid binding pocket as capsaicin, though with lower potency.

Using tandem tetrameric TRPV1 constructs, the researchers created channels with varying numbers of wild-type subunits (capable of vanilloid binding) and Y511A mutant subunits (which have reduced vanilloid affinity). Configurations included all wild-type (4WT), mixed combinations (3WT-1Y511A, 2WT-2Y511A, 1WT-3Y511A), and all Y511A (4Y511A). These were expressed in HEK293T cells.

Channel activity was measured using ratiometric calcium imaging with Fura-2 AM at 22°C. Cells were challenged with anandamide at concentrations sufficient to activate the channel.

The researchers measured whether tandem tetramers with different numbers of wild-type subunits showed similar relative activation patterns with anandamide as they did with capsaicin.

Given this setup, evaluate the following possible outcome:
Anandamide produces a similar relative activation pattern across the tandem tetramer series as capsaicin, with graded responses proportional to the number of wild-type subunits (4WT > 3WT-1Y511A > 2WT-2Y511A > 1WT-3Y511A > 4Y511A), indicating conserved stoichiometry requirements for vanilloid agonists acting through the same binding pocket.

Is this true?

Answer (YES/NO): NO